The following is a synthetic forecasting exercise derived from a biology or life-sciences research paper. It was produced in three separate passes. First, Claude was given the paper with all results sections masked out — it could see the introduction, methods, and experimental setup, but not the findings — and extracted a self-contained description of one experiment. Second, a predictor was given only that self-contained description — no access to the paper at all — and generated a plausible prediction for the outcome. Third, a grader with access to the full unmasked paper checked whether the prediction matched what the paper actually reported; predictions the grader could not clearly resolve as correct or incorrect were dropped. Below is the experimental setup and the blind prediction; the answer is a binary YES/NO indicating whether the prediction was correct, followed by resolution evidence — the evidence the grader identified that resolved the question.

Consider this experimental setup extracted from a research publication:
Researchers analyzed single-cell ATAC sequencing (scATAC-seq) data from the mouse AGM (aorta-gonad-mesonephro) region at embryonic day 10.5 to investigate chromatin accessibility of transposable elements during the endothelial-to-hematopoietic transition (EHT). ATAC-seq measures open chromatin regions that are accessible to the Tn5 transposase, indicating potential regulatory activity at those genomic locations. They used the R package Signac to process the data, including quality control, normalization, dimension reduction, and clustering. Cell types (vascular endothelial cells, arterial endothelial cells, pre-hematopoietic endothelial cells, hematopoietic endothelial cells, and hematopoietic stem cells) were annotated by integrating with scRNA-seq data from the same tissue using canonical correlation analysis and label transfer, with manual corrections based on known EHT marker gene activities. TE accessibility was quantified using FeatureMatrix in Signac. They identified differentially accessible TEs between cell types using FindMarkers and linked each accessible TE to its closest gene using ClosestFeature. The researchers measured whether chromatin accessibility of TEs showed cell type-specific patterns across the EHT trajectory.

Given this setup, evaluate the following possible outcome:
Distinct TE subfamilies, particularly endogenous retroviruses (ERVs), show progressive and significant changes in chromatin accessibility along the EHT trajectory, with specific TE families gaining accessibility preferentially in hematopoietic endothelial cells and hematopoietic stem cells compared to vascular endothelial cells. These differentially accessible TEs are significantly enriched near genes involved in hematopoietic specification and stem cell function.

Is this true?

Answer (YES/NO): NO